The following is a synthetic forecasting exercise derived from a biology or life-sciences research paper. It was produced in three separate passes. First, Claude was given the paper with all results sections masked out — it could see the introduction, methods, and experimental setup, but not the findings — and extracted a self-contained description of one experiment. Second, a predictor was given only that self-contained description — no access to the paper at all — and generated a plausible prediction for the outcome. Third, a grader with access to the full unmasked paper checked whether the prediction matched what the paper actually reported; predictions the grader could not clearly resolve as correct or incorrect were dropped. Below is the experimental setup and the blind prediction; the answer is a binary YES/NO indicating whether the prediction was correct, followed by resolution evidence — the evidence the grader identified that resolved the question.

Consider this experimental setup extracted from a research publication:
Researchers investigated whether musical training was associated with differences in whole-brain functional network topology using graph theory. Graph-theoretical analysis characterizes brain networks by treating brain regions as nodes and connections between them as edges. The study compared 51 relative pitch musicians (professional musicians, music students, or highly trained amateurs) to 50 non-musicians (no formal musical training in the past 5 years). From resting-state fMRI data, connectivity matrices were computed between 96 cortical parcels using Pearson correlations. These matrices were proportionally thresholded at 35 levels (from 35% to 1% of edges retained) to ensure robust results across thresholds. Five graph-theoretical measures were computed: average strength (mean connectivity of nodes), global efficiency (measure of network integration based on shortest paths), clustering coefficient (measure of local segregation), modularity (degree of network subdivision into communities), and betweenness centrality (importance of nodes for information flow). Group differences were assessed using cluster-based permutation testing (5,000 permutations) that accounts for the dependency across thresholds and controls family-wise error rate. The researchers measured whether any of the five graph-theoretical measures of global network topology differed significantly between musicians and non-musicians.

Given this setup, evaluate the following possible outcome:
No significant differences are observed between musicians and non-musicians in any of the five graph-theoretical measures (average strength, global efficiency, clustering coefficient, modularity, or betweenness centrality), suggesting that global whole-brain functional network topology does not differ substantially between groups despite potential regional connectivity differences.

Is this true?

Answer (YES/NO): NO